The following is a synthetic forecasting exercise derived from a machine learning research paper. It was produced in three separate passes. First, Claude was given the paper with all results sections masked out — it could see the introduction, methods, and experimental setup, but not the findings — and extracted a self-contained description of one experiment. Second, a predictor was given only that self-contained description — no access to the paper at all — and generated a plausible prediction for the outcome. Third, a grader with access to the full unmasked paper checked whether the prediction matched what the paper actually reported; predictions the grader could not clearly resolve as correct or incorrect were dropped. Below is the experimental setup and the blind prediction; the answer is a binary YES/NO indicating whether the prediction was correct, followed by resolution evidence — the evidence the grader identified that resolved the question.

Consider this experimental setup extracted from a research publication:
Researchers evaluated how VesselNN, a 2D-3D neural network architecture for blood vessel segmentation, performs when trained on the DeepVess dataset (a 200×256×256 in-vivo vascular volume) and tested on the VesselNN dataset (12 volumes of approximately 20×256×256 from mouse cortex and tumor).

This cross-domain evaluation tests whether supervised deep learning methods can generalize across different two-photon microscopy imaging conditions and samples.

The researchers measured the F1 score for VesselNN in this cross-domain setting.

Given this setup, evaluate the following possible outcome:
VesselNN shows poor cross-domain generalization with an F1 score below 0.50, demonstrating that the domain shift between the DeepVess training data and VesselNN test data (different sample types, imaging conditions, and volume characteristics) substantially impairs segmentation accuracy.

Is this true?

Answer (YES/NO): YES